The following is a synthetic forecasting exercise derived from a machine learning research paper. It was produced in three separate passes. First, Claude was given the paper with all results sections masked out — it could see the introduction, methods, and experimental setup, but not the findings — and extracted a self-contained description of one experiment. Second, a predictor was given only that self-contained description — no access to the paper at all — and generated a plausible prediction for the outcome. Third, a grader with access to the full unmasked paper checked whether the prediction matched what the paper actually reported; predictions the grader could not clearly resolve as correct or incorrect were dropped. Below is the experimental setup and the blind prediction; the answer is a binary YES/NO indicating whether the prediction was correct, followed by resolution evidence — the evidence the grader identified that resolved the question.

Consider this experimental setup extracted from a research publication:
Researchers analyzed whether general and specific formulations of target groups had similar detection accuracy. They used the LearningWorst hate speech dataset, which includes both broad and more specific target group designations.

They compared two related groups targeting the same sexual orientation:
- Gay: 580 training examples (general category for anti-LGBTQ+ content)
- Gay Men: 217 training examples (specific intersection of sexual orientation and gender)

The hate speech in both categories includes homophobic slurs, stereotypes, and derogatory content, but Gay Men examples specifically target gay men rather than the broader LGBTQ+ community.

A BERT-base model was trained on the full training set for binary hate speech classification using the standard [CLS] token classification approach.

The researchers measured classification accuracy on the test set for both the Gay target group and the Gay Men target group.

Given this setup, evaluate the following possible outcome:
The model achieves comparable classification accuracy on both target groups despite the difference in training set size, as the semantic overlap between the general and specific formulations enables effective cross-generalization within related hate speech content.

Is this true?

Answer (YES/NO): NO